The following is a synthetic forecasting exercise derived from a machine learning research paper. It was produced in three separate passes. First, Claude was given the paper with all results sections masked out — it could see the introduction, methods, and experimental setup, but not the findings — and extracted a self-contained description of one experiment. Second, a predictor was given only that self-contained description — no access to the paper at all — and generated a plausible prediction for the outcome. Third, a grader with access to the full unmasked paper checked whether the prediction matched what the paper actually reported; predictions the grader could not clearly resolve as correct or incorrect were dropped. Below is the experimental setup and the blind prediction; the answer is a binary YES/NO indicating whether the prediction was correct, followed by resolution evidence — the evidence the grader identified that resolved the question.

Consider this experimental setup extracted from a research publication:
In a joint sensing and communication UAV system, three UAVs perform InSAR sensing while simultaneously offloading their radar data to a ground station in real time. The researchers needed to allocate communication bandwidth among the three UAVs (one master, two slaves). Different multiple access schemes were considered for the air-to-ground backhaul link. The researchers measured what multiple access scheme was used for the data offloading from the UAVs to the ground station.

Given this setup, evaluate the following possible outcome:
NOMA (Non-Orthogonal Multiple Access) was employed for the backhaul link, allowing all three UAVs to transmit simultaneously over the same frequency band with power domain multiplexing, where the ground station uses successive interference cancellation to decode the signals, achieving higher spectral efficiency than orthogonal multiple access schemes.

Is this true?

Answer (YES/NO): NO